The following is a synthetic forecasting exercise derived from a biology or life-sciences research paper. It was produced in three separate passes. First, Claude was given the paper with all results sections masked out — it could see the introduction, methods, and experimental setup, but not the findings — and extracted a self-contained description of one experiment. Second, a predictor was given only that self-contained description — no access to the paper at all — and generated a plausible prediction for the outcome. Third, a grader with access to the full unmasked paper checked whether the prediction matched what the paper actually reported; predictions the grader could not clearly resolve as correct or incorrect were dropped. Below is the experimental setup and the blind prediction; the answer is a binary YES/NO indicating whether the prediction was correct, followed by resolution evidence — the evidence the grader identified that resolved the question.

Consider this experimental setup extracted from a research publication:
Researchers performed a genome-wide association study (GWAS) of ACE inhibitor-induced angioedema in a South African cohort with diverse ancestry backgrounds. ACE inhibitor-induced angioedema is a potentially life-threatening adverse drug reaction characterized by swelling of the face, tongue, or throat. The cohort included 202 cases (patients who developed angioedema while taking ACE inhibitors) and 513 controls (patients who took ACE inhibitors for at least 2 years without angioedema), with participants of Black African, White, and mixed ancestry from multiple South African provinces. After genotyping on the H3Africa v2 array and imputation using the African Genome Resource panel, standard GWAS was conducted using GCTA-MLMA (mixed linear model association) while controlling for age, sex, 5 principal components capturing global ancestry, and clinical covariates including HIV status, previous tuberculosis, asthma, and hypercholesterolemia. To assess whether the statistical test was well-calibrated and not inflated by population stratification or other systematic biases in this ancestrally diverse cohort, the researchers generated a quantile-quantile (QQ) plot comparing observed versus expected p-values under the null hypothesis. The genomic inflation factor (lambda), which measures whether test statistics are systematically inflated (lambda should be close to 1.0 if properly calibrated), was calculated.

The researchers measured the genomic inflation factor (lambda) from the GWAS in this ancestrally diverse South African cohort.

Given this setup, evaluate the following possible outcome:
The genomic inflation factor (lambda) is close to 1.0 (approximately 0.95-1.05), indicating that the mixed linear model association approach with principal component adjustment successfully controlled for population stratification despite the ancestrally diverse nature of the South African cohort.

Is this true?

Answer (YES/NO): YES